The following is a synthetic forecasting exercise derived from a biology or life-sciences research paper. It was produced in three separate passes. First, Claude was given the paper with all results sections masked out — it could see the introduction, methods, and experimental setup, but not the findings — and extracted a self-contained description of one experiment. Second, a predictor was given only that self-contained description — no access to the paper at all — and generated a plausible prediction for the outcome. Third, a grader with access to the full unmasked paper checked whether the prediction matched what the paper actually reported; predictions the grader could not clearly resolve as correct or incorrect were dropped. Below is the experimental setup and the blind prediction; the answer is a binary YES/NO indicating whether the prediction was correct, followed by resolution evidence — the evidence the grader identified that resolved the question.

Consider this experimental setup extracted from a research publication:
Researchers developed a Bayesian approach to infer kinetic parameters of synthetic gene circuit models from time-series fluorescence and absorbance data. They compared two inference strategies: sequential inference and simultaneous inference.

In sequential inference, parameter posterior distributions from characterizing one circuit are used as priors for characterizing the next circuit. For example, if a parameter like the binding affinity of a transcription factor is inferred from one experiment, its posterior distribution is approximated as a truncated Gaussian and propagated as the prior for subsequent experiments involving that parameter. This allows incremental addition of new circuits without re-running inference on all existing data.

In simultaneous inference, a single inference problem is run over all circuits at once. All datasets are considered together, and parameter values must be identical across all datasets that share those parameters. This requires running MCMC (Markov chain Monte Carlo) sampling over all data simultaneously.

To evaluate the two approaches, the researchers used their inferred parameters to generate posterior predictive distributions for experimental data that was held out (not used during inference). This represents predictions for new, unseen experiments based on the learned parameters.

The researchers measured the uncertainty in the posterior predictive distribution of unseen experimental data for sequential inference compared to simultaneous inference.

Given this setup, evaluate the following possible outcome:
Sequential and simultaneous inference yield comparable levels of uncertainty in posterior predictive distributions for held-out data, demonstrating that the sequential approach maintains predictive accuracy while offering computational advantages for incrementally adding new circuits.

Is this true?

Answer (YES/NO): NO